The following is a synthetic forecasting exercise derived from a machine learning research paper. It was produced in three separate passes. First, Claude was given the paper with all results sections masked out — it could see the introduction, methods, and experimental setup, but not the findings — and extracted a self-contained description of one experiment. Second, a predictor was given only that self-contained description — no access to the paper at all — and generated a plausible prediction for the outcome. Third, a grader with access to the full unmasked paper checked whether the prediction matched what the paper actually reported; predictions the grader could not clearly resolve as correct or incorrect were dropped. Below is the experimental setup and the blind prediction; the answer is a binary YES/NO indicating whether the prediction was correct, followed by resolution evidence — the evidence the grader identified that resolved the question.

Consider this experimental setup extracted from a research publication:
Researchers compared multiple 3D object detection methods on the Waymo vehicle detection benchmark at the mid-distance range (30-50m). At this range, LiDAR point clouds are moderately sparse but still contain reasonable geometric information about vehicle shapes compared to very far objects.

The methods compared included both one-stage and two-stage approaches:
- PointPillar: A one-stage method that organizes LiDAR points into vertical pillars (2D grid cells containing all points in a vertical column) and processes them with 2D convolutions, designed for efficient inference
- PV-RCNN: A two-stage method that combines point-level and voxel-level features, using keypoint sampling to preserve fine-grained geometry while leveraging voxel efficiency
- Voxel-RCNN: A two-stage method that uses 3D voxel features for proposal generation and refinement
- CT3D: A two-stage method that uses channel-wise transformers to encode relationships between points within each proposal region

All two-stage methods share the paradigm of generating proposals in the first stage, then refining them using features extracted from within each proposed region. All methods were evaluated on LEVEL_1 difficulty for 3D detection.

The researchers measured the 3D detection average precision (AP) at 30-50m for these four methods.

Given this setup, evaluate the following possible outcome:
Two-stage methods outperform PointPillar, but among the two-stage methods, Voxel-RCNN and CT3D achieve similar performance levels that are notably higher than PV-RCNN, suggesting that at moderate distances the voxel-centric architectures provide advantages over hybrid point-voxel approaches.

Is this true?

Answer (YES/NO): YES